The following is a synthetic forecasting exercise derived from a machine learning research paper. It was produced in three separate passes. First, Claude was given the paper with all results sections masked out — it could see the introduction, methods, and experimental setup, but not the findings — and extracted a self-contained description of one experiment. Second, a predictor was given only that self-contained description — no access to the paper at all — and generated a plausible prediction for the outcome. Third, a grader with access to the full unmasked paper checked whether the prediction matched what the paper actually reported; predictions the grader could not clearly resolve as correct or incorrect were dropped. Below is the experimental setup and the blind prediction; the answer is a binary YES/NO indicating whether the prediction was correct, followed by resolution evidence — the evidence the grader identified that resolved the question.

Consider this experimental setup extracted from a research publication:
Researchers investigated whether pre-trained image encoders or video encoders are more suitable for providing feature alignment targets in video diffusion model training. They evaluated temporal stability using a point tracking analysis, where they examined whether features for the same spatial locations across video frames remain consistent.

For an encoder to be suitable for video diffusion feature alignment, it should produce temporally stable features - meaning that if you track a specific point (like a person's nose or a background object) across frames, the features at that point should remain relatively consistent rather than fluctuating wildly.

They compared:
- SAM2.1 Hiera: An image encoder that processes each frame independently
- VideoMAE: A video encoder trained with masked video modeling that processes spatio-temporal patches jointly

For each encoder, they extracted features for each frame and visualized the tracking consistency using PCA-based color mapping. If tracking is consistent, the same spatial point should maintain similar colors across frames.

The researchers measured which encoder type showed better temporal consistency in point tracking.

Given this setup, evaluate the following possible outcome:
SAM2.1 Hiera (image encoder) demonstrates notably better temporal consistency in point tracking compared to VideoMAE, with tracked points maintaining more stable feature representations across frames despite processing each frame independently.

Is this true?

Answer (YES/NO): YES